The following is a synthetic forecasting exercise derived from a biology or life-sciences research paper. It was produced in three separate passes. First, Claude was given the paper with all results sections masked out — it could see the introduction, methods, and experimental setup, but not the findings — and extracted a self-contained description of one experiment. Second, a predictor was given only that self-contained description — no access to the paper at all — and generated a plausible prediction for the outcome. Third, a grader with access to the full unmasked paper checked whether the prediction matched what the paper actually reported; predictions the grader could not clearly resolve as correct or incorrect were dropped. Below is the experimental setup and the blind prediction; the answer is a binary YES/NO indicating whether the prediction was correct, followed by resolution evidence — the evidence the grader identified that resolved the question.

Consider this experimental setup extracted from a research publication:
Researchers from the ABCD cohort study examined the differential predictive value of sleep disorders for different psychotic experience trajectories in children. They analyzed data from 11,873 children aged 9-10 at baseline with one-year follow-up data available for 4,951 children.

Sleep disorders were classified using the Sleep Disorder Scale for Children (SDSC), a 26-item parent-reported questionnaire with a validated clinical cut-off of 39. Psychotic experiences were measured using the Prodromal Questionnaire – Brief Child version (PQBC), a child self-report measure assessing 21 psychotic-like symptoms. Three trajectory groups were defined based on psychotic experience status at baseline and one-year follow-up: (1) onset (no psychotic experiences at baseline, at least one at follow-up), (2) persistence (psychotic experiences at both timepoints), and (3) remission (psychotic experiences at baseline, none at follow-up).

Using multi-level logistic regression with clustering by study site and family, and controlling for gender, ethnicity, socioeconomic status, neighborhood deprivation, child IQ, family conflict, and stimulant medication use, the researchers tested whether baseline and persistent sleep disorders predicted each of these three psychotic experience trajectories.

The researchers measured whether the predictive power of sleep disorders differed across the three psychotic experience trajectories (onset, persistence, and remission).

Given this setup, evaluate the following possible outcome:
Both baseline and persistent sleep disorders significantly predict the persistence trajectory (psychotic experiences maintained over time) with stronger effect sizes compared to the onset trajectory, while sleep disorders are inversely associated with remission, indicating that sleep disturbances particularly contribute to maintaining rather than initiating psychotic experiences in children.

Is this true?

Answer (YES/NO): NO